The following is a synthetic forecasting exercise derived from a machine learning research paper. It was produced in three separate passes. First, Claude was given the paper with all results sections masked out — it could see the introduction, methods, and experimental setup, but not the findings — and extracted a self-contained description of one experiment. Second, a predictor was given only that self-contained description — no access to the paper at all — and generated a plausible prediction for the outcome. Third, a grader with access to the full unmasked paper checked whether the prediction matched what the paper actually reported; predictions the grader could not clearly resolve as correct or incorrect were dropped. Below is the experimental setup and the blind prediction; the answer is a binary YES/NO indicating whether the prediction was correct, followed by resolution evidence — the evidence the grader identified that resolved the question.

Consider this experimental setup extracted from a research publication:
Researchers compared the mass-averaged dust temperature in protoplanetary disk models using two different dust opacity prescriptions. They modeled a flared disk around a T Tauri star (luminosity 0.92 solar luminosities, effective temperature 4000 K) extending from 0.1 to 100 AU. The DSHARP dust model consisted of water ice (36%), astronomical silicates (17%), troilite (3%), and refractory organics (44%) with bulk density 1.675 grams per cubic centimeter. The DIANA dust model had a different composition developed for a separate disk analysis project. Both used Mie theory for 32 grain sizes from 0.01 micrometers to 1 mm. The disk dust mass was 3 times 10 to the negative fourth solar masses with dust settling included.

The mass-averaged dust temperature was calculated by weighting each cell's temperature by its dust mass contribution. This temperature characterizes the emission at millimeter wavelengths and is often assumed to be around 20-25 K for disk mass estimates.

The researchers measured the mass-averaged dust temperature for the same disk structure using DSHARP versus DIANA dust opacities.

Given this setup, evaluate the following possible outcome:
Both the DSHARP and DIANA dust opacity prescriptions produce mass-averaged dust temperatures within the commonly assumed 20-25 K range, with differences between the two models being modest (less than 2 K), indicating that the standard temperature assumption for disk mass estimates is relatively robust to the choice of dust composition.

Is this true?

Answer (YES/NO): NO